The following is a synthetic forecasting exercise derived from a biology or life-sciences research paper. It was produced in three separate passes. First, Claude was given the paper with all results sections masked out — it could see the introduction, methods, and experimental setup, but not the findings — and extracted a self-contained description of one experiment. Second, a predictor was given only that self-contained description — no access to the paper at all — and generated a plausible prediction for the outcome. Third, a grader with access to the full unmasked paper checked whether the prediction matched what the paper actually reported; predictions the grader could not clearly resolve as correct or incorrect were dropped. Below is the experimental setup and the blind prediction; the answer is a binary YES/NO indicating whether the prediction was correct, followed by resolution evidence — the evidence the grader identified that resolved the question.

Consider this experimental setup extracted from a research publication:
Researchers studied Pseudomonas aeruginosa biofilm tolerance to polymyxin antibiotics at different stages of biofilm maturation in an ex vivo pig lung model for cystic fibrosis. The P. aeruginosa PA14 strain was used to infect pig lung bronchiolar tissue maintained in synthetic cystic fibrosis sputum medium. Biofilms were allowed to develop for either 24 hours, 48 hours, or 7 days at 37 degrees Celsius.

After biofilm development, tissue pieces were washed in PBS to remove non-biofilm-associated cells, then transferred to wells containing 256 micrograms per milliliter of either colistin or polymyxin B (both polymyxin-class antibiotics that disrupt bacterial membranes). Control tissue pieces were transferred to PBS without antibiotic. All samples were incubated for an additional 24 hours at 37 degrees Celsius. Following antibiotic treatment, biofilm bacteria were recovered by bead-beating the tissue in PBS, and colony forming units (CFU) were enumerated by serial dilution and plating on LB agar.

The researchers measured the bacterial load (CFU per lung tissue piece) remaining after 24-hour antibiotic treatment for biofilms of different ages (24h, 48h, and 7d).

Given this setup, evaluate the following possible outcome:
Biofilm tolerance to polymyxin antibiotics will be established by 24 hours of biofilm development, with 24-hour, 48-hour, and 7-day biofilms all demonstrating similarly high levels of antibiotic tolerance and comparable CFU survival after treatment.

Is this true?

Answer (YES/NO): NO